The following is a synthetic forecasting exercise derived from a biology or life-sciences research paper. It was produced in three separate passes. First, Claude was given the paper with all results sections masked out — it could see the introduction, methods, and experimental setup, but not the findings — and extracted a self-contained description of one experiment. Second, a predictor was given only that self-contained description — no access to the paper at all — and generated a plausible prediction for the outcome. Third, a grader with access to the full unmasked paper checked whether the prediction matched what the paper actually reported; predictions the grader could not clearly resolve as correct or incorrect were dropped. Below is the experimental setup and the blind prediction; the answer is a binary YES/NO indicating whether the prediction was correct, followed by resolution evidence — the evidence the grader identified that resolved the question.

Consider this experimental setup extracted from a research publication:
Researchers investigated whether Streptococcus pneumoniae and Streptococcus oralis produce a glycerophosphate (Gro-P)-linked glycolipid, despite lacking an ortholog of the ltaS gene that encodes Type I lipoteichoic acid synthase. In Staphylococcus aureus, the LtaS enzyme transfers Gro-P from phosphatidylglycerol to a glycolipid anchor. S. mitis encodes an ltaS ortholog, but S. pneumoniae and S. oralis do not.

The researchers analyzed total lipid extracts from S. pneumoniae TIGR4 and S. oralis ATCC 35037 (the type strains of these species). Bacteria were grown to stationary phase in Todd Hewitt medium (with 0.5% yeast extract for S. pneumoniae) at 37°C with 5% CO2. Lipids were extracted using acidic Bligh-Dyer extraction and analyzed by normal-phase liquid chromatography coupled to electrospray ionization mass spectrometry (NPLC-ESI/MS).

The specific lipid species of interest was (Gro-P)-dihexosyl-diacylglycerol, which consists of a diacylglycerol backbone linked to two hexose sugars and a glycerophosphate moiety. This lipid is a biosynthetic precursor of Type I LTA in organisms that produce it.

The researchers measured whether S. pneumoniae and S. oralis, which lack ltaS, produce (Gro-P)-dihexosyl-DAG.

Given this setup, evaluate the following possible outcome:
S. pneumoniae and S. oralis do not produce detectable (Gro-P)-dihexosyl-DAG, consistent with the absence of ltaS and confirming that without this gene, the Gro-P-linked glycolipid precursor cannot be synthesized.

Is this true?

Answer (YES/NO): NO